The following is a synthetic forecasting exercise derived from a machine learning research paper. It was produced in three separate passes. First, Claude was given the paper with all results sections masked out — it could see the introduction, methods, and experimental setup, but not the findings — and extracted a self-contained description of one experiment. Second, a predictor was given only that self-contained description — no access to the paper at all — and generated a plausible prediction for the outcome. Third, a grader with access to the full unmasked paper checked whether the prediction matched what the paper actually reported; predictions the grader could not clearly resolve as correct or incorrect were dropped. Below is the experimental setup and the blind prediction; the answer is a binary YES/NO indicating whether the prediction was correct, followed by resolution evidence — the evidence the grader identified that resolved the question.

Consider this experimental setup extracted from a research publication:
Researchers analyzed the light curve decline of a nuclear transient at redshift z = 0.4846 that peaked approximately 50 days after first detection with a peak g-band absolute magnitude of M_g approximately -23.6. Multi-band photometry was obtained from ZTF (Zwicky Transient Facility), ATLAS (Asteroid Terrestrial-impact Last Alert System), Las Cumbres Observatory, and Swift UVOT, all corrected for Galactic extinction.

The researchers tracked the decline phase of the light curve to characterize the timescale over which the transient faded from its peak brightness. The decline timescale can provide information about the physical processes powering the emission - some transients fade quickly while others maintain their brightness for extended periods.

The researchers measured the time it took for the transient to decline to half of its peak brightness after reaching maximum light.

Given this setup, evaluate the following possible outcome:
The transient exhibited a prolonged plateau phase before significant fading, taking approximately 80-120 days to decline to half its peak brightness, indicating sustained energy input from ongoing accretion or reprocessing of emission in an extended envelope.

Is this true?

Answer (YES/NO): NO